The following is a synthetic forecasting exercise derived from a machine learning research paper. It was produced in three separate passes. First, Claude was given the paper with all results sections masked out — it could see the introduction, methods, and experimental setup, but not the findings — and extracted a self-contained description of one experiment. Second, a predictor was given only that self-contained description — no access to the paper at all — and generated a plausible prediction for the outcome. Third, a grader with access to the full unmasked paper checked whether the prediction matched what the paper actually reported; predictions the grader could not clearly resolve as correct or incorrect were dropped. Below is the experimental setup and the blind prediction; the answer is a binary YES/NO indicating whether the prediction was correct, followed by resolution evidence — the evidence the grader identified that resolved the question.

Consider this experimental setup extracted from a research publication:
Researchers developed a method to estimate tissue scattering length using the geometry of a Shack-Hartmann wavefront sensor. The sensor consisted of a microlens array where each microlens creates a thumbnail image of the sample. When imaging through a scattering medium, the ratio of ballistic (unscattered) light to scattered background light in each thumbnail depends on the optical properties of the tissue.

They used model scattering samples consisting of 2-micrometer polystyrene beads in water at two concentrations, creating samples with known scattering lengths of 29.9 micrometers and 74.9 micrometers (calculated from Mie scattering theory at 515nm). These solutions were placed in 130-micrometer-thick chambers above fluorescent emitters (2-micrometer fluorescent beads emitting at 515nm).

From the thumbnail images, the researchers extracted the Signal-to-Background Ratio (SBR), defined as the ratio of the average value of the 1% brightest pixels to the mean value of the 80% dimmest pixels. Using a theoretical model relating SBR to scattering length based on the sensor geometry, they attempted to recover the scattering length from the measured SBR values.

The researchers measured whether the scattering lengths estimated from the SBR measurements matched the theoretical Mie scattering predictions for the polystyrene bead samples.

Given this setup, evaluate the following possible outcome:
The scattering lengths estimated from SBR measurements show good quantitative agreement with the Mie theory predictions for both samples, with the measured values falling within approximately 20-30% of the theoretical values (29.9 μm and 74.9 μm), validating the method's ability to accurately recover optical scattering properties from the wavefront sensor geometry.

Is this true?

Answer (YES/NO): NO